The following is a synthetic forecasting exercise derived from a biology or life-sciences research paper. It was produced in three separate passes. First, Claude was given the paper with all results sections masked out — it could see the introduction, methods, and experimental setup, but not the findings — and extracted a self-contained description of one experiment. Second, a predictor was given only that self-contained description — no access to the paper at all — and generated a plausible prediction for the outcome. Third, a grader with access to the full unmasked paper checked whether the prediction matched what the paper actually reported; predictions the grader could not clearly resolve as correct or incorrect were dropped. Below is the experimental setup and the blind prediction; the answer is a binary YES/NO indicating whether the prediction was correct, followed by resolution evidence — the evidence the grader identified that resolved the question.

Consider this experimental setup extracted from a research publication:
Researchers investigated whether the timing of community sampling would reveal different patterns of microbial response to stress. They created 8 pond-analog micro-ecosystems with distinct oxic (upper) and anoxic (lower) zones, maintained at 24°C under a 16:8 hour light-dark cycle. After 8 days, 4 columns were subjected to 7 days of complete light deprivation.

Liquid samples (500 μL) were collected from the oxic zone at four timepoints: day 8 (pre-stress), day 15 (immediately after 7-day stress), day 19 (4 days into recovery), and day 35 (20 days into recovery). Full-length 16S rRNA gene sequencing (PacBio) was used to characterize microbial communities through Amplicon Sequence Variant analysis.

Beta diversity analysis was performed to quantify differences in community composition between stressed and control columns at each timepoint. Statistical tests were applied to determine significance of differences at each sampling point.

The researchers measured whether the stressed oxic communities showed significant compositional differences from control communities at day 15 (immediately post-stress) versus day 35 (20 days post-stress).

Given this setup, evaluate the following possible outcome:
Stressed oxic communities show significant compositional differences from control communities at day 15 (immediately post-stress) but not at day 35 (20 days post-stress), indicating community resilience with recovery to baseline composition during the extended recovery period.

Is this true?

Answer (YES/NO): YES